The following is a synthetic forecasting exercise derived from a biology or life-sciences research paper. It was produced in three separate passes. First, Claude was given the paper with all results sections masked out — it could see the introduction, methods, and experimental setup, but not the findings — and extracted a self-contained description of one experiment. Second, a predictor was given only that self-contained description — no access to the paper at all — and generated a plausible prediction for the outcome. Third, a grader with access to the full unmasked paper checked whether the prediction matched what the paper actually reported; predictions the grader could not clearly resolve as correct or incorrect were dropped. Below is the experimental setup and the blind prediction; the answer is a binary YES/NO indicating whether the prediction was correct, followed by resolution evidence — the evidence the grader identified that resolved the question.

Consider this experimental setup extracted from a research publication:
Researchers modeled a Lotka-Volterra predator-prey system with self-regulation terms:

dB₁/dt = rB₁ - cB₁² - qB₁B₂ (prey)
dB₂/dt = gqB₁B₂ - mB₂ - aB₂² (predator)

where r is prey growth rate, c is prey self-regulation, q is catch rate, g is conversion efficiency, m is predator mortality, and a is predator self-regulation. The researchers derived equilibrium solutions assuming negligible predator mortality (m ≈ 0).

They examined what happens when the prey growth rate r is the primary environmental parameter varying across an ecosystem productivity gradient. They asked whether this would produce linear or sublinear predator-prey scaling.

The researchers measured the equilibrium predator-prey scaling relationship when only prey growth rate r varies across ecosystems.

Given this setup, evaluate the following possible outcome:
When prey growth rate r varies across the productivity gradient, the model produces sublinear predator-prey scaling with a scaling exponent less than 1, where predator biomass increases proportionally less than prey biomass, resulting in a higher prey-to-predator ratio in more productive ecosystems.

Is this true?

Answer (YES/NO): NO